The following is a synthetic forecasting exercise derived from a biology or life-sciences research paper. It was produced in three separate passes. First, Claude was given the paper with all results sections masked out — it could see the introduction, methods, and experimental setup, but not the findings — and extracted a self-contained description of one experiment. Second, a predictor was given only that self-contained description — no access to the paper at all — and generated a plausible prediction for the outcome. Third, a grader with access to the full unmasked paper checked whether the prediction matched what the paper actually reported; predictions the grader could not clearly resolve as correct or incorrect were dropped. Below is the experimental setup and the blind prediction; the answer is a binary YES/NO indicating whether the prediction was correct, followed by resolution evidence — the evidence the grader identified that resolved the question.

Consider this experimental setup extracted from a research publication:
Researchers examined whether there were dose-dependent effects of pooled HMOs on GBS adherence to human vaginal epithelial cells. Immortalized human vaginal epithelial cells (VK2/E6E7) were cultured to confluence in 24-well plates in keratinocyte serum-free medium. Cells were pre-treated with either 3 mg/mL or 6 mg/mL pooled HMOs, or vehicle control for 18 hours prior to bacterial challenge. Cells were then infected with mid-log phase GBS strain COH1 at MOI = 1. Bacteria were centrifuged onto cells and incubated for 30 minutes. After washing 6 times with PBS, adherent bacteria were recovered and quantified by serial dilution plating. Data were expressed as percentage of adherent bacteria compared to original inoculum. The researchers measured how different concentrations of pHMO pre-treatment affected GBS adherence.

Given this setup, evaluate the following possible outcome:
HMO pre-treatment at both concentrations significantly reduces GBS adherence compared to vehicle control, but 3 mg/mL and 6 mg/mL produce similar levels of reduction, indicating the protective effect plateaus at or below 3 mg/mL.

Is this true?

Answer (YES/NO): NO